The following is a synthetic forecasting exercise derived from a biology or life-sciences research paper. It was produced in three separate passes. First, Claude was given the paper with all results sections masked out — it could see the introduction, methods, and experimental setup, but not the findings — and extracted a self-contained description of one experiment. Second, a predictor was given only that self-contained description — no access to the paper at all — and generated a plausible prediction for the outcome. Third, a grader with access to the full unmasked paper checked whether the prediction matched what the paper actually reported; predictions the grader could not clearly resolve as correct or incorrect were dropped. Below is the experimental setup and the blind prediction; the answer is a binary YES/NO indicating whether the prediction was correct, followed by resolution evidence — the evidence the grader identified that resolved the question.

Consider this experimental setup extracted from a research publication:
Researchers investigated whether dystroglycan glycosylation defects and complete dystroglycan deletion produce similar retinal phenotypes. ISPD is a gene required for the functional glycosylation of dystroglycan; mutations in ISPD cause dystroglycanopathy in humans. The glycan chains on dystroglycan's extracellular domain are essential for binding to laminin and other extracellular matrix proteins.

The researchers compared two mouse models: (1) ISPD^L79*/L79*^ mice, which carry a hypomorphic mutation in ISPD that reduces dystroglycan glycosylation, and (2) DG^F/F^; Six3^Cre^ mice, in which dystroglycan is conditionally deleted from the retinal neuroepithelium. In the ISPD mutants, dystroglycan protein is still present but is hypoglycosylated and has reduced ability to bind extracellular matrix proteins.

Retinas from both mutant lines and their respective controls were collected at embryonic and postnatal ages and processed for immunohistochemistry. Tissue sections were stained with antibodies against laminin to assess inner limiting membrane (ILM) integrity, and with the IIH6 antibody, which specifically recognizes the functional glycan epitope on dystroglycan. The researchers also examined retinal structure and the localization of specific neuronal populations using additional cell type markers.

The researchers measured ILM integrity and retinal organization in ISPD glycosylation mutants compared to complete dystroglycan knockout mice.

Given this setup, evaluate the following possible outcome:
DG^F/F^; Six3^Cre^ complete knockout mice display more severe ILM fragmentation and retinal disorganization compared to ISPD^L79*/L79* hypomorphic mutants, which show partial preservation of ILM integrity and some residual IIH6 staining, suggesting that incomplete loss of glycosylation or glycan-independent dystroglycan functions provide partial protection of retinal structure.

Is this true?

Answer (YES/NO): NO